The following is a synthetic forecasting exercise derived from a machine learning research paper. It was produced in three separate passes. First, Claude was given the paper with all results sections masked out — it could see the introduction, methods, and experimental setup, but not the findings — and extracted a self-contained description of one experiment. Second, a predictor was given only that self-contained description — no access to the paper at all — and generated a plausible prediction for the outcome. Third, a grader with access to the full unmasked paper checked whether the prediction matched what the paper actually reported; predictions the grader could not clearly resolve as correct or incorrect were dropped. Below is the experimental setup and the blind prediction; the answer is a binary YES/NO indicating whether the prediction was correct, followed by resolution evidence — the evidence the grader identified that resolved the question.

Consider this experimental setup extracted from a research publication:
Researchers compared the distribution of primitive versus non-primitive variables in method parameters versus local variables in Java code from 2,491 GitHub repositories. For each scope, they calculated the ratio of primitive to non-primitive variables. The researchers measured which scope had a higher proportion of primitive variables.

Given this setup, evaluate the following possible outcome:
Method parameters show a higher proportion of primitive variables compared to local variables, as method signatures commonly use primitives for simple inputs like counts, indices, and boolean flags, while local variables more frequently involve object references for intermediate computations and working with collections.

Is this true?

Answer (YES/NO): YES